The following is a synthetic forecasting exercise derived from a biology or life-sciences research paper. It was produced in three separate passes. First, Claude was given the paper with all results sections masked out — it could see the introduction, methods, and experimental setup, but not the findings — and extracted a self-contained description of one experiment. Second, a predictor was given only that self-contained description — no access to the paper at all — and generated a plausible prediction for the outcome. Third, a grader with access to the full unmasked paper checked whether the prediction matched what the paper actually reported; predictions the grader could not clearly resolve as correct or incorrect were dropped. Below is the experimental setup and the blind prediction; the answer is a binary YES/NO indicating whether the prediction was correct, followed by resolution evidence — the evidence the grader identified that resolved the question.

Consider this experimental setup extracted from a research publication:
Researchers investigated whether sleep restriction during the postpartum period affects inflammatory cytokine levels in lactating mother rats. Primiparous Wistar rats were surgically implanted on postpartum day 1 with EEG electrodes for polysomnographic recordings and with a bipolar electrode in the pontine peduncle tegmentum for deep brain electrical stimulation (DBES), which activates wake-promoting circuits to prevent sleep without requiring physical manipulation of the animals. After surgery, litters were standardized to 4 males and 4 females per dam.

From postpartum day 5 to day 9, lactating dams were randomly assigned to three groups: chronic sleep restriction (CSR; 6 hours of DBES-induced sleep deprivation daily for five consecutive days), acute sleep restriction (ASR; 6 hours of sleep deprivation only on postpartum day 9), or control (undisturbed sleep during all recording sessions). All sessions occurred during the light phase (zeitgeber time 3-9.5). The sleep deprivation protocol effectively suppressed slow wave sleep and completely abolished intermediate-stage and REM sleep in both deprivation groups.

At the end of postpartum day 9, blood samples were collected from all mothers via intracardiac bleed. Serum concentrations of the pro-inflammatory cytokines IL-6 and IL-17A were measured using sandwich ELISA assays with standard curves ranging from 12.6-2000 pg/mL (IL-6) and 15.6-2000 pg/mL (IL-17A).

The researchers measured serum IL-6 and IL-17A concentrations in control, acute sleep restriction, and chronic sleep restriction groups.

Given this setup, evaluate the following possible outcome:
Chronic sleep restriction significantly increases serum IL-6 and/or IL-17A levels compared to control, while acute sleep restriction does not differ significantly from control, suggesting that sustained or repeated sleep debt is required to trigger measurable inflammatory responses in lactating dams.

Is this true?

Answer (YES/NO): NO